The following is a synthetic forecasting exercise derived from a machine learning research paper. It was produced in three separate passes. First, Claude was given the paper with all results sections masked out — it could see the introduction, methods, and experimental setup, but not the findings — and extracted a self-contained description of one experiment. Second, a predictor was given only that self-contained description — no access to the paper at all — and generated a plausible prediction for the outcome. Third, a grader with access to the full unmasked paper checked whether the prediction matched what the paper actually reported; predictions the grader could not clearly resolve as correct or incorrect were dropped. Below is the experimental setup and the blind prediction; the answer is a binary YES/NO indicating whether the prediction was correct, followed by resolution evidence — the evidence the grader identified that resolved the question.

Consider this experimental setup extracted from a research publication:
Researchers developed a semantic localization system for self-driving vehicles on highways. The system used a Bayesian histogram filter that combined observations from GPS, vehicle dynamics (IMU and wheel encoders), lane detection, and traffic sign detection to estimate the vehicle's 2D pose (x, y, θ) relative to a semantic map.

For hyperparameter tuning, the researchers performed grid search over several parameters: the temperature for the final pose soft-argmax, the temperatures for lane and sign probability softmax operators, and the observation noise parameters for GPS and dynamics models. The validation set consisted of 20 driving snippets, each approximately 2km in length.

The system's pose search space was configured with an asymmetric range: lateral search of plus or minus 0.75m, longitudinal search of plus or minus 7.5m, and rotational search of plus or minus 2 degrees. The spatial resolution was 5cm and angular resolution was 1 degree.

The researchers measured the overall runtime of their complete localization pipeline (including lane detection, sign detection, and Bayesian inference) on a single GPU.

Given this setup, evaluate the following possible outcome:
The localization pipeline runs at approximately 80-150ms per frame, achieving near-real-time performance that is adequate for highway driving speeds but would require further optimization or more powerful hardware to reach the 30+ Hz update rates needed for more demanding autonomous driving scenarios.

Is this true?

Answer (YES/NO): NO